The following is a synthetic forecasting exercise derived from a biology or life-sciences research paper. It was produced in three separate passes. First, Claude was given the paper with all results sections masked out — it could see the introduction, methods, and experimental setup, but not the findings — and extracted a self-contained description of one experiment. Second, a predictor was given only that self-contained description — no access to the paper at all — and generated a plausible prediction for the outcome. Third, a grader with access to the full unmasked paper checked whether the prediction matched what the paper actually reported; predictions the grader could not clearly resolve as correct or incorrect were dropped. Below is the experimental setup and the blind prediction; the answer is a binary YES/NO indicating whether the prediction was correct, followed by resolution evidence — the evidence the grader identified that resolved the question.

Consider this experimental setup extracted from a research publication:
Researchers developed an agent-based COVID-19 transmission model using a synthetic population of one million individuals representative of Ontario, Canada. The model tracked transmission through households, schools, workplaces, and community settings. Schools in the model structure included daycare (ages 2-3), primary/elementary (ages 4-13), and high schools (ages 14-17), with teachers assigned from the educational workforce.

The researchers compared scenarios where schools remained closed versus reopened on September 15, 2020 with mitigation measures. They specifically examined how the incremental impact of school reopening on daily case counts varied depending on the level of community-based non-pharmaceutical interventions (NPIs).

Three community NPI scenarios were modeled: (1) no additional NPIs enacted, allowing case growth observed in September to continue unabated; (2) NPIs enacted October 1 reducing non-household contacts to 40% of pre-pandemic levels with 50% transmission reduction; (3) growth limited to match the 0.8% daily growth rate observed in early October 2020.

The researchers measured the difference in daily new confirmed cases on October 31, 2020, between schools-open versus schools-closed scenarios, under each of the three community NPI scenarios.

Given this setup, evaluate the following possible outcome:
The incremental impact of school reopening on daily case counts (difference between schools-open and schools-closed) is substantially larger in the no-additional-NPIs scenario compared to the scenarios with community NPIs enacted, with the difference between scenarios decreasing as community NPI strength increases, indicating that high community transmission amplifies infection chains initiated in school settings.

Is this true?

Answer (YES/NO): NO